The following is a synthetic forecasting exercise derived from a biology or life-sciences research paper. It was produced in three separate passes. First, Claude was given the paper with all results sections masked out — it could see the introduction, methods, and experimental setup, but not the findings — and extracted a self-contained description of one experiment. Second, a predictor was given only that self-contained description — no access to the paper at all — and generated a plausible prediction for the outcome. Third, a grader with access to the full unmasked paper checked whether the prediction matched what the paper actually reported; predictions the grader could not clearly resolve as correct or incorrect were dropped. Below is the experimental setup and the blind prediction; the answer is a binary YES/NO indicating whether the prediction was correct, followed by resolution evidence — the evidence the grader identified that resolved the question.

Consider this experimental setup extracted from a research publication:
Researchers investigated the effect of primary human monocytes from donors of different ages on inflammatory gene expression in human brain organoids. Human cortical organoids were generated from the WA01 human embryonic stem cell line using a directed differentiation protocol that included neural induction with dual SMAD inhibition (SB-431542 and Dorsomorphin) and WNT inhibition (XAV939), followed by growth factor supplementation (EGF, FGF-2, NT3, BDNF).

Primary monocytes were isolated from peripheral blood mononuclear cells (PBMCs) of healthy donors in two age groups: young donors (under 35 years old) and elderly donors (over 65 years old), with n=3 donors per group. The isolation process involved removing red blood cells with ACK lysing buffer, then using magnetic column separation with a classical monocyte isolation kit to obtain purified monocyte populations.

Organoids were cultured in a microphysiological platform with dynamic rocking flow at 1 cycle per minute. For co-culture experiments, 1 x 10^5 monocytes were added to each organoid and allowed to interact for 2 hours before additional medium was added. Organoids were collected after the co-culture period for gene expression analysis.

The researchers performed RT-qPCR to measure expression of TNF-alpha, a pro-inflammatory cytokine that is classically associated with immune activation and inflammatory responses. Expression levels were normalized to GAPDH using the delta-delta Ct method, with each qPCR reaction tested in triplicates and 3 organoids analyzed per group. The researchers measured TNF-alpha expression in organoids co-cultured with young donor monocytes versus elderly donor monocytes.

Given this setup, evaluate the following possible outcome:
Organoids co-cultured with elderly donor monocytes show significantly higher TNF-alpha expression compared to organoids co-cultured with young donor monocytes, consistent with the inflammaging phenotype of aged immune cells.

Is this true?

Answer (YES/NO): YES